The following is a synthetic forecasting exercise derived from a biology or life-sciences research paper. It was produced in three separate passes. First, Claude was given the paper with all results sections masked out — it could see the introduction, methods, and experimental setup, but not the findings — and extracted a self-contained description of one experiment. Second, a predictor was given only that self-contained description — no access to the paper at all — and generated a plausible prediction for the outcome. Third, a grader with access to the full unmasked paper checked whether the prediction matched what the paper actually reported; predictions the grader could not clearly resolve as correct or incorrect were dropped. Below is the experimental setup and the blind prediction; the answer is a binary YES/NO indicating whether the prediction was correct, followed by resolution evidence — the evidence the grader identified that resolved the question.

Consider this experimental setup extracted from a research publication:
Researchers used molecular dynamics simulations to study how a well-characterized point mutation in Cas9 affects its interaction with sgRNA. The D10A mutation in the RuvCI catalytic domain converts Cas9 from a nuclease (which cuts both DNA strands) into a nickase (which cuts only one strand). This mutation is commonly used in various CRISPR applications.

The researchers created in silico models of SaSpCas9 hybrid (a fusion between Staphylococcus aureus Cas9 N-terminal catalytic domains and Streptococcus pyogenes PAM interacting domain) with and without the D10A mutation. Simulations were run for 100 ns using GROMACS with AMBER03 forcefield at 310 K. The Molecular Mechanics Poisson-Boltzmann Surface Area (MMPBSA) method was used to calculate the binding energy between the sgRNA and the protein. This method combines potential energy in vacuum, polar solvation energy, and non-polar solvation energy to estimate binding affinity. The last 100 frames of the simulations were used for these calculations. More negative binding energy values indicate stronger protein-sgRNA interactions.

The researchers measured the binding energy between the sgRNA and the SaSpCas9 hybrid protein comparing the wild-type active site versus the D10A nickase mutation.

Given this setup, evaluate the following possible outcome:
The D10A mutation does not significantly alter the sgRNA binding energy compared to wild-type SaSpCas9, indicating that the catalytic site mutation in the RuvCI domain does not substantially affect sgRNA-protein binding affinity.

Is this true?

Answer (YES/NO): NO